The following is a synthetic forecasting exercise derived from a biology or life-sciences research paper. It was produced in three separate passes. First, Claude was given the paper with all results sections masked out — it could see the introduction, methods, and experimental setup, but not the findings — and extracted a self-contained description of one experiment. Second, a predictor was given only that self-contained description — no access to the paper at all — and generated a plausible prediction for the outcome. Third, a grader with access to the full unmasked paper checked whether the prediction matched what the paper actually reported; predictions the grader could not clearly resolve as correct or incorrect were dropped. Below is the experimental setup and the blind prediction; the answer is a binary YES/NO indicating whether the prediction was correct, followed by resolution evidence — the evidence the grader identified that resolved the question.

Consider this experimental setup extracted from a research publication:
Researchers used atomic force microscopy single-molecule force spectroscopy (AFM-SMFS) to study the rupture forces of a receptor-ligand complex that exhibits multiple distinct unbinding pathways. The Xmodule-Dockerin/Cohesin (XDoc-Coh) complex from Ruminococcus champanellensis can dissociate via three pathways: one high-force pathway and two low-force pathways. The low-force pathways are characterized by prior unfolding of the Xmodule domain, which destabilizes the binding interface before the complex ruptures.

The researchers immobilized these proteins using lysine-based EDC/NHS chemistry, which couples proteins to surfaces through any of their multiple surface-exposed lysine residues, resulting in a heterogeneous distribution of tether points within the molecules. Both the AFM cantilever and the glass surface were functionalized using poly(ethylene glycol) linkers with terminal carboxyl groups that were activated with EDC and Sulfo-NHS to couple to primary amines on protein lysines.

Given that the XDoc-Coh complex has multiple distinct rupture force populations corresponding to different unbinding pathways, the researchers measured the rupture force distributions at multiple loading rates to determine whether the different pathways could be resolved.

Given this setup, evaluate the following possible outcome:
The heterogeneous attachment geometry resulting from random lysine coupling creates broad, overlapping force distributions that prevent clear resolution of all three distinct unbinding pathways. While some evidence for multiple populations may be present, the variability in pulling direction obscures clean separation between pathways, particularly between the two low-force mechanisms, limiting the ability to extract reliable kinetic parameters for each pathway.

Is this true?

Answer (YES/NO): YES